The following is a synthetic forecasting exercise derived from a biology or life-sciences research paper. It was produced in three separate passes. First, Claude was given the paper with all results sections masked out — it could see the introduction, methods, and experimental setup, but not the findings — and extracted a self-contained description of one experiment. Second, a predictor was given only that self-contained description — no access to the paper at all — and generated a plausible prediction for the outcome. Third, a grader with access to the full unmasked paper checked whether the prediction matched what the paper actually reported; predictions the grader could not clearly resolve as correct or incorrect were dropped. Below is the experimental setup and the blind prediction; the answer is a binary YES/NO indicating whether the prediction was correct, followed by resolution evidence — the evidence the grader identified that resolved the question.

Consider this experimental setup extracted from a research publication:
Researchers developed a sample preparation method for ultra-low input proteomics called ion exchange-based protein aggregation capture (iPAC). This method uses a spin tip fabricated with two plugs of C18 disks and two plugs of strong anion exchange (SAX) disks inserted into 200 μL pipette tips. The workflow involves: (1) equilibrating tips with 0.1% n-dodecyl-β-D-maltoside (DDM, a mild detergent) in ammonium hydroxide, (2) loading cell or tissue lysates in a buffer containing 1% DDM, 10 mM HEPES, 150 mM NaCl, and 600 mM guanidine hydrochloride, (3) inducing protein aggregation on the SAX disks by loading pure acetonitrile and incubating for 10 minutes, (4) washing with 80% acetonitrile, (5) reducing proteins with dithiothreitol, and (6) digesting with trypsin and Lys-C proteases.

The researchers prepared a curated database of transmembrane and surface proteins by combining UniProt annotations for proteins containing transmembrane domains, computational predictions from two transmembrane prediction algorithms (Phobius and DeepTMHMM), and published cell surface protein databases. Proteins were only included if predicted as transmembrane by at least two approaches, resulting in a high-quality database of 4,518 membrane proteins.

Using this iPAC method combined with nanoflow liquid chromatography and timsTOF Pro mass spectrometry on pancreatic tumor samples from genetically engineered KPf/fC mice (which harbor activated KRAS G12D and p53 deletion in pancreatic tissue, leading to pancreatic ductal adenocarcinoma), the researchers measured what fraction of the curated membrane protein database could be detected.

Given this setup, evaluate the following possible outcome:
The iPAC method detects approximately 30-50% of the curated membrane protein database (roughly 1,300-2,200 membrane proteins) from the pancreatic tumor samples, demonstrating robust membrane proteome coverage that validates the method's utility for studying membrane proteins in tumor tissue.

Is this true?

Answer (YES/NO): YES